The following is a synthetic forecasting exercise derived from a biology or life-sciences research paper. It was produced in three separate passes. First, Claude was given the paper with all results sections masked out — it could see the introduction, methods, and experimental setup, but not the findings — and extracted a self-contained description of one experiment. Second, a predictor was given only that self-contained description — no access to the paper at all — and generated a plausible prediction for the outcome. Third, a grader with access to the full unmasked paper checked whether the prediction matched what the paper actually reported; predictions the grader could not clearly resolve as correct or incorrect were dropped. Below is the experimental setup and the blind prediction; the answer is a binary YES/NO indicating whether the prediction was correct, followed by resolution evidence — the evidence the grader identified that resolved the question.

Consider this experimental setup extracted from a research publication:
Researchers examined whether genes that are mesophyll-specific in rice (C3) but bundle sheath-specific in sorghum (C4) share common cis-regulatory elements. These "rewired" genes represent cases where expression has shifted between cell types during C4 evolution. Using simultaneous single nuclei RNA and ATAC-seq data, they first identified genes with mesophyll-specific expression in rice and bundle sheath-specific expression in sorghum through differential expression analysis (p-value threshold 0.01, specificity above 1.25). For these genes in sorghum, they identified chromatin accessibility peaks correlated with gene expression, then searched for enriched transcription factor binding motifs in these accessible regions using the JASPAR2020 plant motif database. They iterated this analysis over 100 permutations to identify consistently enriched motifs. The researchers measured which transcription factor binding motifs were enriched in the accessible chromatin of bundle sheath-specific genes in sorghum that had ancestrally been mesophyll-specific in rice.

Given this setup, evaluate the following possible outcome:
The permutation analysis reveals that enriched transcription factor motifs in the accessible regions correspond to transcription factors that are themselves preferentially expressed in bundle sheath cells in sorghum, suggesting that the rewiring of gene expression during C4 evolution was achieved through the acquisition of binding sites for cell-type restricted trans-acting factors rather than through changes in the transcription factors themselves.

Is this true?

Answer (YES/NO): YES